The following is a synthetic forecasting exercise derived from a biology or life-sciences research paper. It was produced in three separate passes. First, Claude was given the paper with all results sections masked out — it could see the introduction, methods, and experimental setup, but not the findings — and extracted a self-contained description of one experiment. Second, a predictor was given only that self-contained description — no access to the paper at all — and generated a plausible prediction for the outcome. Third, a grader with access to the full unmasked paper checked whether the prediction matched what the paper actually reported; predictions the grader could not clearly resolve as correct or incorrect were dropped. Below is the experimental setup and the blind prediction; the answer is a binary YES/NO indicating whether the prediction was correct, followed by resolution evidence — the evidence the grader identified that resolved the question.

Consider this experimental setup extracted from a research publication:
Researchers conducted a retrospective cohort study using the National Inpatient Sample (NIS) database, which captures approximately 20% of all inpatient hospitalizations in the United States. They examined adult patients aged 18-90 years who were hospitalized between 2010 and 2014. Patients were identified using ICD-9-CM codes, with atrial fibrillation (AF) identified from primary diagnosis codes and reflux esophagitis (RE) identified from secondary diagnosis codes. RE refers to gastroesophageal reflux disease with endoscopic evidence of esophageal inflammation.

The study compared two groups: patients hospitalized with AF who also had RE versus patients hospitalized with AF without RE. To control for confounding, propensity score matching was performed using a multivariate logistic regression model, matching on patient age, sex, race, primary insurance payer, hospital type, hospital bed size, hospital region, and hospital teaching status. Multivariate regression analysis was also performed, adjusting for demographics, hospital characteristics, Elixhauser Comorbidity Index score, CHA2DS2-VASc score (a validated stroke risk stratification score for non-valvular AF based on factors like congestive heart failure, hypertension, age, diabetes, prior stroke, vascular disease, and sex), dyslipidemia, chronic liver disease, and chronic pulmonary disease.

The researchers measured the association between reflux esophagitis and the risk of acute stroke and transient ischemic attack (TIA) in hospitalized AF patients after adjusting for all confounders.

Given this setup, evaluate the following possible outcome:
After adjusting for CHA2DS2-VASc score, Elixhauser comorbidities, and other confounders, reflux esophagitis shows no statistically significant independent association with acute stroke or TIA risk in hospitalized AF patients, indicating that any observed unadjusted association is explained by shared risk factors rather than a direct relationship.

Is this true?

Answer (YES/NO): NO